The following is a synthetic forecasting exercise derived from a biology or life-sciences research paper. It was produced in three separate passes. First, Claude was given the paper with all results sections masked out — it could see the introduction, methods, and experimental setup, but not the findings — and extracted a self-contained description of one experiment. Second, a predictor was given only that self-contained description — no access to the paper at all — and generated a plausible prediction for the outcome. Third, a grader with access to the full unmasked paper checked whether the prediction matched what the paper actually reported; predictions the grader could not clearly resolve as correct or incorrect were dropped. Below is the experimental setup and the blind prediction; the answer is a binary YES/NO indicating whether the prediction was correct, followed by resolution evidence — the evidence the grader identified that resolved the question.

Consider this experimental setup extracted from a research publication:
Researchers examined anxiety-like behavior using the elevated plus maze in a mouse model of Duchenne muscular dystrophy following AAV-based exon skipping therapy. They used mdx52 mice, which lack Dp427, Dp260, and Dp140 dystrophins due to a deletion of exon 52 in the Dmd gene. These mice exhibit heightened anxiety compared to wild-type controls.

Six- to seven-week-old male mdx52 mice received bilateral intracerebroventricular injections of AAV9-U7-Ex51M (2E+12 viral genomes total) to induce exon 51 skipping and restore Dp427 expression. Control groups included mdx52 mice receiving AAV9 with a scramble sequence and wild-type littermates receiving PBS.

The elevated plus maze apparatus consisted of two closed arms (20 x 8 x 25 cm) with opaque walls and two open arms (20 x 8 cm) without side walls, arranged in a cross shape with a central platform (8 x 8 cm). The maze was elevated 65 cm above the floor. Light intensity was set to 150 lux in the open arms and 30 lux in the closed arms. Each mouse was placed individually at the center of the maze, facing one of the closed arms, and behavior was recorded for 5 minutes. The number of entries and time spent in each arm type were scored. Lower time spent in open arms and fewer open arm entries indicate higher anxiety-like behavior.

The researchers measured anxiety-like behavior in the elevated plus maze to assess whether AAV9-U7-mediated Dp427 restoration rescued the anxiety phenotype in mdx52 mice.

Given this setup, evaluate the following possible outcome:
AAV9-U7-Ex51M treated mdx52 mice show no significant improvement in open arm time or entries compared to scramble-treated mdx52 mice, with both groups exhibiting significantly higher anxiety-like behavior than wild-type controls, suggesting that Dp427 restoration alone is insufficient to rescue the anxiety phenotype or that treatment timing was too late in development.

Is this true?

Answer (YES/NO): YES